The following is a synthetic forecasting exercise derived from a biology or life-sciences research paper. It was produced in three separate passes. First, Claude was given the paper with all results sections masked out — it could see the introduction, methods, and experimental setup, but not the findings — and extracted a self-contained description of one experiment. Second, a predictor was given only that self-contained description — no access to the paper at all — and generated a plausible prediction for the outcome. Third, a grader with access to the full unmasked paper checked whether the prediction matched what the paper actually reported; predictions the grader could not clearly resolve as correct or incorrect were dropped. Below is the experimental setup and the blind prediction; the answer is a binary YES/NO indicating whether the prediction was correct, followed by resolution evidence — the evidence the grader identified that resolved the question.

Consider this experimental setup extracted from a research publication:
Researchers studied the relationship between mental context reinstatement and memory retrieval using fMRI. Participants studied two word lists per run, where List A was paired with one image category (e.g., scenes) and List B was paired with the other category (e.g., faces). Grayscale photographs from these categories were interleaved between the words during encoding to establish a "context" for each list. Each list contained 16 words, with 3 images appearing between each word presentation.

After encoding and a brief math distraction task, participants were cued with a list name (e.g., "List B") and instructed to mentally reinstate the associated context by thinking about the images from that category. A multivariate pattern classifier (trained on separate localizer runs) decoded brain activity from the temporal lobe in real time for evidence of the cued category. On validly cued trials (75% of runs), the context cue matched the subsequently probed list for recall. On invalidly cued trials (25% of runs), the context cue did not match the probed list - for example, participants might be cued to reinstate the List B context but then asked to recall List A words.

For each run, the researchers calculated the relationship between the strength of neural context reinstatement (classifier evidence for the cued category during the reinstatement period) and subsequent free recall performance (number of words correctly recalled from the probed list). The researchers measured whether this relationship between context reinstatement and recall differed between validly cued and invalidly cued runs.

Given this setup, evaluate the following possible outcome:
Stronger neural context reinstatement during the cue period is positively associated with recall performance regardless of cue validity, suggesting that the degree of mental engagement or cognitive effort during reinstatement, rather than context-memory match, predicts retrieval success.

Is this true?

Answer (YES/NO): NO